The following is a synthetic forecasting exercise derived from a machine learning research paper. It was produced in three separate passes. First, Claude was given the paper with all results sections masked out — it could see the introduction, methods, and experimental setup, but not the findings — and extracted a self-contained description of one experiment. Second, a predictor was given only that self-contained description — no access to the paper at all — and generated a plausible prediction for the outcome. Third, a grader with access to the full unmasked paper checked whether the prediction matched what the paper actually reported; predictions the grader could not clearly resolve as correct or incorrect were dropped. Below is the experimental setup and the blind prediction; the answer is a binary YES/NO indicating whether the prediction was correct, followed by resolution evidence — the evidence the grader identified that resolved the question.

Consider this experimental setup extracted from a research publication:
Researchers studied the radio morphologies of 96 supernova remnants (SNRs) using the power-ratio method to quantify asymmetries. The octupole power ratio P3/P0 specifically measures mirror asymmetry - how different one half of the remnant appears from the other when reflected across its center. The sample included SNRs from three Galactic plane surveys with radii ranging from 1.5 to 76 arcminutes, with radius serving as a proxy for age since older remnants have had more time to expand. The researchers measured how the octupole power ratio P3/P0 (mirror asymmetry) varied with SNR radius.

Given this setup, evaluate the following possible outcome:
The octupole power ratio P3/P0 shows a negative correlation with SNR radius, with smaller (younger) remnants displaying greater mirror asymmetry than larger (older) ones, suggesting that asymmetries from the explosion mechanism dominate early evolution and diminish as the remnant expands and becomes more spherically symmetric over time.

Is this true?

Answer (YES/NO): NO